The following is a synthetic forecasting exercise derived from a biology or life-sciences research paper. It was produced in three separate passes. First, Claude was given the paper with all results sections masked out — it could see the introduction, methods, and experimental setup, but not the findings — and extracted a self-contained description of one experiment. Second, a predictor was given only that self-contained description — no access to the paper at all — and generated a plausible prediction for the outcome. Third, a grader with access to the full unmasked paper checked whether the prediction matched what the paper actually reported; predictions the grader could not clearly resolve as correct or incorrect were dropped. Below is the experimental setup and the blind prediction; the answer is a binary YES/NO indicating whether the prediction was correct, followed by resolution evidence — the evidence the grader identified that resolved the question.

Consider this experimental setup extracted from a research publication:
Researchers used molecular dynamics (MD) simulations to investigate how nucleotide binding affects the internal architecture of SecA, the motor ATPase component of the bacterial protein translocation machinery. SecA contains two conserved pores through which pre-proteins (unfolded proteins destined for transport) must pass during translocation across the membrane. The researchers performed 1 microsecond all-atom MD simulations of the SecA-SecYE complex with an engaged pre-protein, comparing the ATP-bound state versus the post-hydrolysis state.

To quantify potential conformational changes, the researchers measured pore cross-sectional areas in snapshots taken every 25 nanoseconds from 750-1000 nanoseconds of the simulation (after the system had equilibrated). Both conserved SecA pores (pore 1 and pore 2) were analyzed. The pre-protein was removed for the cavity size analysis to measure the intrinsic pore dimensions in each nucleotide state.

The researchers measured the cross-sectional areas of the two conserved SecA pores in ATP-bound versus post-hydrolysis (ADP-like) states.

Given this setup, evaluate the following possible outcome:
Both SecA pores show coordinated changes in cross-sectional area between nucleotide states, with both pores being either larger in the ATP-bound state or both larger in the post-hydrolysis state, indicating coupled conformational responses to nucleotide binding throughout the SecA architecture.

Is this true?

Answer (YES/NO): YES